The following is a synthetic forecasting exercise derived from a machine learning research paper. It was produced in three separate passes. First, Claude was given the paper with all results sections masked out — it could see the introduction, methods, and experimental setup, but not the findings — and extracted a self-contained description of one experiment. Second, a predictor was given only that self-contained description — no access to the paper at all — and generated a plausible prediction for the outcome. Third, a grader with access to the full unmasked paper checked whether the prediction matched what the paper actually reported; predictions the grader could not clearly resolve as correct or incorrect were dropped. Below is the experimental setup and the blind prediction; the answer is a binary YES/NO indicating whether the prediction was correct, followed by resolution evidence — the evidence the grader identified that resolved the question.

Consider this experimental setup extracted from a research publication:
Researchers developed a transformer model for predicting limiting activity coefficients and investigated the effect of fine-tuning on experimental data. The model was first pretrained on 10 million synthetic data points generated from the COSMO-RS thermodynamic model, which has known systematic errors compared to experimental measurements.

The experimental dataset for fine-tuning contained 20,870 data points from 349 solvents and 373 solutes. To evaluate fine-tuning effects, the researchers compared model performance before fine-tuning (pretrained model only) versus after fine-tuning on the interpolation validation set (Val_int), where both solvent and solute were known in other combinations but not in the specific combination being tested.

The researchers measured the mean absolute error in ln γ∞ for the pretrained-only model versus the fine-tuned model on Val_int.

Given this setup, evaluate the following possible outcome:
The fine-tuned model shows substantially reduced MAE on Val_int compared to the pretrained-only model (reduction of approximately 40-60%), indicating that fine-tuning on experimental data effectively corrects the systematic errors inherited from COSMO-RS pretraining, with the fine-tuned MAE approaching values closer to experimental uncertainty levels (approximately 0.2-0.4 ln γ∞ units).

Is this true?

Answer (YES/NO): NO